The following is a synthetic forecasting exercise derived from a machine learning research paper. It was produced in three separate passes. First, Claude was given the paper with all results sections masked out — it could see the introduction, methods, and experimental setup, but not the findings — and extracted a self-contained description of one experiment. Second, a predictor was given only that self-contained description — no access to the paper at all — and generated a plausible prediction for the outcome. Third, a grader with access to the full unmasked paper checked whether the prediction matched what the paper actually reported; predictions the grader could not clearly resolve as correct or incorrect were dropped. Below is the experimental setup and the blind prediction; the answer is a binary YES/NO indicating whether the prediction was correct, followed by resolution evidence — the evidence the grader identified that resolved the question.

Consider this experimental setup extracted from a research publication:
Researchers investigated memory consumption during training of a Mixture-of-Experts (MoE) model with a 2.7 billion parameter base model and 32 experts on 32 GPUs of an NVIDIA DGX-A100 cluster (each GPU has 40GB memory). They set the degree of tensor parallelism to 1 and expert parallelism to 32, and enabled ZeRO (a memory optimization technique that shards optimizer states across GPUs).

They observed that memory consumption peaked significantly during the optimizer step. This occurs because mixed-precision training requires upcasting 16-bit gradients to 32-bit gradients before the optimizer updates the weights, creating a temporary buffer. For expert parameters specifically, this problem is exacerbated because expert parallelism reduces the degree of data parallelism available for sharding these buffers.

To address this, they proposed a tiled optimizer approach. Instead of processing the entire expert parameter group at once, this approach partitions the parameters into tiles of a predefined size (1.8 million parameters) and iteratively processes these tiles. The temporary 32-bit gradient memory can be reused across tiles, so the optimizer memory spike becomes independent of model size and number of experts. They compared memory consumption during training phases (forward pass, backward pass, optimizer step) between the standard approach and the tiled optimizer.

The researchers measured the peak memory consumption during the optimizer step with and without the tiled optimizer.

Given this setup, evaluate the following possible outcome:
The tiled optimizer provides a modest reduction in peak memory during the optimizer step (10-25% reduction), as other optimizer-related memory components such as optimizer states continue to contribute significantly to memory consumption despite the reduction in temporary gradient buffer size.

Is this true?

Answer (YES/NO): NO